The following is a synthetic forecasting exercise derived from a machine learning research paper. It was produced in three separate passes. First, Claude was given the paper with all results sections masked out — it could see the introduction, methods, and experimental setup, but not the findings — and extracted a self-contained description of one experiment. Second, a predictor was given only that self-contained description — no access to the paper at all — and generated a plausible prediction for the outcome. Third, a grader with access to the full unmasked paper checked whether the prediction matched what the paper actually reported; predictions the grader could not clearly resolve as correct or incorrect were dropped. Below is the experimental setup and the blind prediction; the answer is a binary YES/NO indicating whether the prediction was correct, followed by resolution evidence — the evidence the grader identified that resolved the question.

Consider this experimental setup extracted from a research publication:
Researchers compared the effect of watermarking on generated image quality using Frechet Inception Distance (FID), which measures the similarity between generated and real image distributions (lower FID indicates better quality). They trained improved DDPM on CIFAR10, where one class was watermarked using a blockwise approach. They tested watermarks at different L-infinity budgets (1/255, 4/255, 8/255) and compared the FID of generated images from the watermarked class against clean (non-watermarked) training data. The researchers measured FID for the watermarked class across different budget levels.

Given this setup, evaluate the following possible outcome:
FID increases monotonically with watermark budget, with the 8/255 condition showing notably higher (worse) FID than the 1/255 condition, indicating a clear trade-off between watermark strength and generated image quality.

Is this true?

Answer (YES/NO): YES